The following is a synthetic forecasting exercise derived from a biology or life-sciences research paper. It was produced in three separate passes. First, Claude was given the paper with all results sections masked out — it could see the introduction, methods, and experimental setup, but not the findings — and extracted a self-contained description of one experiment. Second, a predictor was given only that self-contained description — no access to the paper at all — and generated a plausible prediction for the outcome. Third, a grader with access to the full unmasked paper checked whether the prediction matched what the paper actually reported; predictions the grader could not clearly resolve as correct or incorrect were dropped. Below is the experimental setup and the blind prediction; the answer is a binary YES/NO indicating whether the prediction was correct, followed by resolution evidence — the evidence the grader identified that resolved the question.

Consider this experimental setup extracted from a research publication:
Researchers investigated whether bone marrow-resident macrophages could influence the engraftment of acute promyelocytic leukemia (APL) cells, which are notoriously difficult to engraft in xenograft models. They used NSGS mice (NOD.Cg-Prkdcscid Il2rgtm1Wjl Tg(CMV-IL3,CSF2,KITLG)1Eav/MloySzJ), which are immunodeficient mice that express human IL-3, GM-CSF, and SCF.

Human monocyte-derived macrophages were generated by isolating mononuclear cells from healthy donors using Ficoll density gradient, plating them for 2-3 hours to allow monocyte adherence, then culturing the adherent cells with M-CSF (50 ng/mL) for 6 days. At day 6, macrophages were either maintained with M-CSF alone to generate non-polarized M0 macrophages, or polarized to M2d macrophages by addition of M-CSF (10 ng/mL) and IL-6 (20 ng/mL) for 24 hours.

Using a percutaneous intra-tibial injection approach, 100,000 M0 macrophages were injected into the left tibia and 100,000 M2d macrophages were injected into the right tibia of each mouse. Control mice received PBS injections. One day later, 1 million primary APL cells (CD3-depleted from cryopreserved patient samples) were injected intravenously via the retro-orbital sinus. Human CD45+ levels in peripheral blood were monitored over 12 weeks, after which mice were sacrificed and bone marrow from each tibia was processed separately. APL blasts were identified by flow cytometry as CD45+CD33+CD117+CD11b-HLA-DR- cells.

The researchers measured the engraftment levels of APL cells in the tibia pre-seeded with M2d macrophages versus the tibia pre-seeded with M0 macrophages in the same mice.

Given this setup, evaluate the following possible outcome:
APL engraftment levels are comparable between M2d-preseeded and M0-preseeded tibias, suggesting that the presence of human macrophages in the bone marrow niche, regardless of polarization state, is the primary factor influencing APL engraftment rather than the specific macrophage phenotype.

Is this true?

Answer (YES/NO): NO